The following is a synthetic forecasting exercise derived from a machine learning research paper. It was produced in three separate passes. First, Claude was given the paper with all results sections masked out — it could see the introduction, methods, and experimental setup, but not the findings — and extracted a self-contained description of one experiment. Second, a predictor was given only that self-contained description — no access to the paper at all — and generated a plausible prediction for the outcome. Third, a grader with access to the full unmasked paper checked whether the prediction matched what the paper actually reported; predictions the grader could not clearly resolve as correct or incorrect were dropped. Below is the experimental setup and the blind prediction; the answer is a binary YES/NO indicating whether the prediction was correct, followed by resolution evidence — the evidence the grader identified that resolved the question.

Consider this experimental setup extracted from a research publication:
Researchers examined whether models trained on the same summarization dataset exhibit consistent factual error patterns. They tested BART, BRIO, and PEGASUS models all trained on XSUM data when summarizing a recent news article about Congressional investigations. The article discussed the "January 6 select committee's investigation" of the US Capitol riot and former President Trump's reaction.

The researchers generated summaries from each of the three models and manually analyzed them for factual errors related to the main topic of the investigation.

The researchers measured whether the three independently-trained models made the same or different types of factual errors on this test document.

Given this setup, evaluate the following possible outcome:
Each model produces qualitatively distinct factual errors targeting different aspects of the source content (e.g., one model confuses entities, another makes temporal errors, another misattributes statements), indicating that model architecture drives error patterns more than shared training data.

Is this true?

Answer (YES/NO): NO